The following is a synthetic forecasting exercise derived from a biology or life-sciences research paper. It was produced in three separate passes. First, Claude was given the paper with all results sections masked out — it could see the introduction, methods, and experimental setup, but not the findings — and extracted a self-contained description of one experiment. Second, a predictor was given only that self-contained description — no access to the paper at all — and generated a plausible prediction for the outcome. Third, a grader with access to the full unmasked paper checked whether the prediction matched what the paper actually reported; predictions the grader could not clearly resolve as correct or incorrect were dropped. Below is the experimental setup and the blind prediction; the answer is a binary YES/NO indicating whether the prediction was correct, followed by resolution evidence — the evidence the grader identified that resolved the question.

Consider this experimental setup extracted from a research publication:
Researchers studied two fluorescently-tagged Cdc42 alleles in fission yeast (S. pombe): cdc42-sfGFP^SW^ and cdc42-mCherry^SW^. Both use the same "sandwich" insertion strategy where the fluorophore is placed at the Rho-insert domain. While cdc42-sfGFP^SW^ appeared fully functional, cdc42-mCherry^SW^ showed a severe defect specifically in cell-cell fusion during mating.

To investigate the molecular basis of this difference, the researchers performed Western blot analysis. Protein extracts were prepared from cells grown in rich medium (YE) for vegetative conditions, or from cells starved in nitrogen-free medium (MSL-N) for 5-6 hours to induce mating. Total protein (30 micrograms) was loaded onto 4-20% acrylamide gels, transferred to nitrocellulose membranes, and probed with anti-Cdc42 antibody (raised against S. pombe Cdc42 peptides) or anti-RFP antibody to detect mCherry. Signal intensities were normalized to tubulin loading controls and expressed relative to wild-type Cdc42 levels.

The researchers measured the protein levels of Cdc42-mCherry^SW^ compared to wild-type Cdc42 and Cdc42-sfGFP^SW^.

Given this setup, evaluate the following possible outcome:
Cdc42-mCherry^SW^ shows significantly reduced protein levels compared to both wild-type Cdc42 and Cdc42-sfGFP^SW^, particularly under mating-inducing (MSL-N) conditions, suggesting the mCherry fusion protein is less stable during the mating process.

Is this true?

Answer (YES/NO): YES